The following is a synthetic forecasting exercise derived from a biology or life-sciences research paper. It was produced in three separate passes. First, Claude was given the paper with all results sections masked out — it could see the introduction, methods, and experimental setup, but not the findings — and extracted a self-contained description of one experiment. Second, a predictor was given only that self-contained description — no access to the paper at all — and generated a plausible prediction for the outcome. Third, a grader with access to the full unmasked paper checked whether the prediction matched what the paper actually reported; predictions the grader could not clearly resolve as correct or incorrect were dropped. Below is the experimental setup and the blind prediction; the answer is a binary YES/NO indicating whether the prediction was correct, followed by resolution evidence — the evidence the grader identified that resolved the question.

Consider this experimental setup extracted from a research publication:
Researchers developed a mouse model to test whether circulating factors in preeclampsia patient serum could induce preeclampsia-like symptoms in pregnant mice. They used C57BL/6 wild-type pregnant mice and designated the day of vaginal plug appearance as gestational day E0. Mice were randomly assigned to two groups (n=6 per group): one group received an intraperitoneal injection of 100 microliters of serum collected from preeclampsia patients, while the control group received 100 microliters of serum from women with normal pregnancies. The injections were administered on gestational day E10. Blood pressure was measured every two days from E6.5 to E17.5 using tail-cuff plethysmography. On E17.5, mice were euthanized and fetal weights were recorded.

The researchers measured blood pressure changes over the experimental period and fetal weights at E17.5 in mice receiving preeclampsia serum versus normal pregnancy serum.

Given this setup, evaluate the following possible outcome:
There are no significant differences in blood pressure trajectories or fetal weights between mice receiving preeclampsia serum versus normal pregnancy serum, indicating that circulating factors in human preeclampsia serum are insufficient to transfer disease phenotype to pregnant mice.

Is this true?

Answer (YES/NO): NO